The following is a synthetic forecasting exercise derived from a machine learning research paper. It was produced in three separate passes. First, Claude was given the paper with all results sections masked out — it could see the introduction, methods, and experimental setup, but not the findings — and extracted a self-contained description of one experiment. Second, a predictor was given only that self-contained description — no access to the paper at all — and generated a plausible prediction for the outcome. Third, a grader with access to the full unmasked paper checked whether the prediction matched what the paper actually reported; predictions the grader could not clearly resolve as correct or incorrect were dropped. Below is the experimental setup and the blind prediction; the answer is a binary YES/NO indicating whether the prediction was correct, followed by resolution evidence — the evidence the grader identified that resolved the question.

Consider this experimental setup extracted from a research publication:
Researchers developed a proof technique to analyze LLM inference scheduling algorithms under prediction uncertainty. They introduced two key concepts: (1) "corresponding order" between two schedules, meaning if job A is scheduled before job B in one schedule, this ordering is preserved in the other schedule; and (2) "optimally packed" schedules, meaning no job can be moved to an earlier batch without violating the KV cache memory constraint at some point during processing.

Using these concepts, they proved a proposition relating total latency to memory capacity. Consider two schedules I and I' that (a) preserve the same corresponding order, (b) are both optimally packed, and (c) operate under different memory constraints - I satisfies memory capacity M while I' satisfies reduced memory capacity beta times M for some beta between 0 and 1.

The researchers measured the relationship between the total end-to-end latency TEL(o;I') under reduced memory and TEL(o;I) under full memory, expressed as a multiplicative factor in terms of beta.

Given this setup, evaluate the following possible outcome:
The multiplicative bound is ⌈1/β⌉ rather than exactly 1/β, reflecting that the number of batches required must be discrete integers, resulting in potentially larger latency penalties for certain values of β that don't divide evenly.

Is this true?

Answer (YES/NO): NO